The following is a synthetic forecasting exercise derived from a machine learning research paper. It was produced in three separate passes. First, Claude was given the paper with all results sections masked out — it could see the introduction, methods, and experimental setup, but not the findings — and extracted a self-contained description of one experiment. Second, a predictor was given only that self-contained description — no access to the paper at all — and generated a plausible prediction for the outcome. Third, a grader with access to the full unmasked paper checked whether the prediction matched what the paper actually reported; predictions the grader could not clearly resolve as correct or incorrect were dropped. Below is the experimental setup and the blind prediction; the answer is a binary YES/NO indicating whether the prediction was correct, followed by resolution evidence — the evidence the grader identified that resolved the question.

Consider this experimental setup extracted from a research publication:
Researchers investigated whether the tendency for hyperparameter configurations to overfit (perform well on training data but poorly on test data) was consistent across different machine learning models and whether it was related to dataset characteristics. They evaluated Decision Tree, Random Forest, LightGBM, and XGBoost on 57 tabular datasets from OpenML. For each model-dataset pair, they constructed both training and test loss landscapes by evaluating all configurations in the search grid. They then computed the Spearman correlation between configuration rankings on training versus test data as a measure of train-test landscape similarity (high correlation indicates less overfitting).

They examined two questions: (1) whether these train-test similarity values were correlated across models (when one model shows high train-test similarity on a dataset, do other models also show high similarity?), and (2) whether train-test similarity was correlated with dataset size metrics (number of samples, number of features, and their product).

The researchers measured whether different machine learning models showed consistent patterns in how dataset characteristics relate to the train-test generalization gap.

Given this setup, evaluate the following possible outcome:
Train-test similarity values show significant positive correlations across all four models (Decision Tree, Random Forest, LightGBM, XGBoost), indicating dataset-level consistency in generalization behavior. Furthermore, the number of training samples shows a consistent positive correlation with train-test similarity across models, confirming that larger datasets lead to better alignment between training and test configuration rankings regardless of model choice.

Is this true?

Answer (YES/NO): NO